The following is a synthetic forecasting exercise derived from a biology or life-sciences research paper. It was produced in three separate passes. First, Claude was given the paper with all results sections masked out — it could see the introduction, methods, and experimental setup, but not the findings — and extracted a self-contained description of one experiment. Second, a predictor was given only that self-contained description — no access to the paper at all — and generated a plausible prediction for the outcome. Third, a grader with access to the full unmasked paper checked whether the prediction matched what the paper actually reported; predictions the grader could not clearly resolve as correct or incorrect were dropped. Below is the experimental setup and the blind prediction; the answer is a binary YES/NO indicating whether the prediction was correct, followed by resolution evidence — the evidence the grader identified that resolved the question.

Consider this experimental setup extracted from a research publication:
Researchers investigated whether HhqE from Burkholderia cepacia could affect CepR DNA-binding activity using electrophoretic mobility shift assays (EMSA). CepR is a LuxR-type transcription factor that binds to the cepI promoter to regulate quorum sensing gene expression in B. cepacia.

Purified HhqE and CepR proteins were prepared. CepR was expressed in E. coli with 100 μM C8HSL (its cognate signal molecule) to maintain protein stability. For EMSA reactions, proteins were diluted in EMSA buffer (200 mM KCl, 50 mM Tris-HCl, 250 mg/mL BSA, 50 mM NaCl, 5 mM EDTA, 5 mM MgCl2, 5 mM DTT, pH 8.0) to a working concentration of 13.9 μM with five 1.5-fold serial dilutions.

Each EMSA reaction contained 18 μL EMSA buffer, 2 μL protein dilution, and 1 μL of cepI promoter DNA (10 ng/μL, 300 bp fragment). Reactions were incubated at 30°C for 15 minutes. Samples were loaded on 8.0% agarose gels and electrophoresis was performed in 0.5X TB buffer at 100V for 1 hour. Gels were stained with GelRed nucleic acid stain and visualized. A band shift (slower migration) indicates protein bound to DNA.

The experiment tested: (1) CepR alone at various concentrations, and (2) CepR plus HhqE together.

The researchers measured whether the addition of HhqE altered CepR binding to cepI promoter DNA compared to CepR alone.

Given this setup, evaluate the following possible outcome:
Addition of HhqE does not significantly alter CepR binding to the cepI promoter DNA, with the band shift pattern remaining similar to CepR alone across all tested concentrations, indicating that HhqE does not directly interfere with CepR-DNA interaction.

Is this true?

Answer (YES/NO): YES